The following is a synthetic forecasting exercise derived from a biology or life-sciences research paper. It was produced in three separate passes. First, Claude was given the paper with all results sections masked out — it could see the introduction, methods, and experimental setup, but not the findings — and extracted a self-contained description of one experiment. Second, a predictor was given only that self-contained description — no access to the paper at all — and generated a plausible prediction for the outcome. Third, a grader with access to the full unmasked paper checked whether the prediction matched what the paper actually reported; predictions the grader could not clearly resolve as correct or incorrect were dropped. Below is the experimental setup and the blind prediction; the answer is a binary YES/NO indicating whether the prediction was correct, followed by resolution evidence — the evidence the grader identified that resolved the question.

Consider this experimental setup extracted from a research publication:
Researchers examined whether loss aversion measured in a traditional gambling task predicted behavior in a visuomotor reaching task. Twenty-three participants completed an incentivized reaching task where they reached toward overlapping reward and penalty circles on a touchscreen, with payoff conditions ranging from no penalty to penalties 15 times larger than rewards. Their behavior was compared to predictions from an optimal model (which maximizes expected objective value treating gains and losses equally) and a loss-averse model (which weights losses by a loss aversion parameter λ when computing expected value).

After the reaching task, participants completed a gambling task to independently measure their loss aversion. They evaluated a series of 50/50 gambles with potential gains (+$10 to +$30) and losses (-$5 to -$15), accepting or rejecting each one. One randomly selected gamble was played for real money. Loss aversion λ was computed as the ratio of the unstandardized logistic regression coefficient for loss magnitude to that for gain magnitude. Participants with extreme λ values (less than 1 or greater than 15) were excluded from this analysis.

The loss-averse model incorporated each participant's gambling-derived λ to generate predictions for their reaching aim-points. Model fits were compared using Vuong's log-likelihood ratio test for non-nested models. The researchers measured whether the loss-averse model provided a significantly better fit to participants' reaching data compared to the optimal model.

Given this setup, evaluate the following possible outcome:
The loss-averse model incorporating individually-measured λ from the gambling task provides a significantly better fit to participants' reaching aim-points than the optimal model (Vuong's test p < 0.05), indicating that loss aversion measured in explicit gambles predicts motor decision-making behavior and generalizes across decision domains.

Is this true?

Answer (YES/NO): NO